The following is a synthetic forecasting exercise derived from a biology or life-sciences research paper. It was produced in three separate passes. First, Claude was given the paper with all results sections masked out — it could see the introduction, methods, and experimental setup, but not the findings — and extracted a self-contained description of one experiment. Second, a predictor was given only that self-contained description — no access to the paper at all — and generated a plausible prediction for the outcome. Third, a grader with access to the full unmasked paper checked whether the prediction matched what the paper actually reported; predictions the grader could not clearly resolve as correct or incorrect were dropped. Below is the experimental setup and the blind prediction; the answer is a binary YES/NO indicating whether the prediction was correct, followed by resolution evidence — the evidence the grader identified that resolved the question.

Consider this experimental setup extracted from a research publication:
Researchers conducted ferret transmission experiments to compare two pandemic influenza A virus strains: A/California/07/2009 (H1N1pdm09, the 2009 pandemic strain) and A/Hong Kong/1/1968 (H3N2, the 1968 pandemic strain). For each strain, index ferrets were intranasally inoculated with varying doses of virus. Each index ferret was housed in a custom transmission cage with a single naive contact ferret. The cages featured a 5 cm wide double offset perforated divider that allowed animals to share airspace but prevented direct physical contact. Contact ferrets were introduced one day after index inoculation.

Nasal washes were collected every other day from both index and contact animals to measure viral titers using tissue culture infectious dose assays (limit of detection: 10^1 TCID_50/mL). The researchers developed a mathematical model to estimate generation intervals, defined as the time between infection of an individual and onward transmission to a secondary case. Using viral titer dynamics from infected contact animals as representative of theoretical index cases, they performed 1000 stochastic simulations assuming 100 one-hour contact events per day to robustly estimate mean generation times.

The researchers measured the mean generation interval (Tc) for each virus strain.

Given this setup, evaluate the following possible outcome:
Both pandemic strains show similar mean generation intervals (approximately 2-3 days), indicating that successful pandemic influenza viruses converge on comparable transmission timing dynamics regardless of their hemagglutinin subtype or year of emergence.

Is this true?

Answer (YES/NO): NO